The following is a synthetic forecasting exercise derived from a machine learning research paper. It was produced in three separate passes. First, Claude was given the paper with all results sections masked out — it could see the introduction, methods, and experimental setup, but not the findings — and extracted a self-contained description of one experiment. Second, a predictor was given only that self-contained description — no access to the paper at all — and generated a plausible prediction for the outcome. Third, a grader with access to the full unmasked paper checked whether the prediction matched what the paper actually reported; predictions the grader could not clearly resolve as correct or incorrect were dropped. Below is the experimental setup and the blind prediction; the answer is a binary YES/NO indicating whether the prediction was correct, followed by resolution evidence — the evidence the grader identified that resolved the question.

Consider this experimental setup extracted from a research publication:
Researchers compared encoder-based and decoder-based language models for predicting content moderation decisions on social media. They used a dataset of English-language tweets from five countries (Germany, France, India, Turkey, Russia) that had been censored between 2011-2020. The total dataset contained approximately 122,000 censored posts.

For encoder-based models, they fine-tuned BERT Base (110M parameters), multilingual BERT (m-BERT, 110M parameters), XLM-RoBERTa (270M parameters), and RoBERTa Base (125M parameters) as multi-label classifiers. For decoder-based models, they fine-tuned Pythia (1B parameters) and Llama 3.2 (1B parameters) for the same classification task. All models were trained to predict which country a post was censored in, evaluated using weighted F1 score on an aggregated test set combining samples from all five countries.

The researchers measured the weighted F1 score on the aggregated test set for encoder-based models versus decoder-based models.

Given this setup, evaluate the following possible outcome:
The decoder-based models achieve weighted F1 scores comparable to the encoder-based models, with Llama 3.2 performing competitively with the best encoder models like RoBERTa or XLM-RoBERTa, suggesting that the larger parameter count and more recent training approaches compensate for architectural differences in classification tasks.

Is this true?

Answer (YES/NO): NO